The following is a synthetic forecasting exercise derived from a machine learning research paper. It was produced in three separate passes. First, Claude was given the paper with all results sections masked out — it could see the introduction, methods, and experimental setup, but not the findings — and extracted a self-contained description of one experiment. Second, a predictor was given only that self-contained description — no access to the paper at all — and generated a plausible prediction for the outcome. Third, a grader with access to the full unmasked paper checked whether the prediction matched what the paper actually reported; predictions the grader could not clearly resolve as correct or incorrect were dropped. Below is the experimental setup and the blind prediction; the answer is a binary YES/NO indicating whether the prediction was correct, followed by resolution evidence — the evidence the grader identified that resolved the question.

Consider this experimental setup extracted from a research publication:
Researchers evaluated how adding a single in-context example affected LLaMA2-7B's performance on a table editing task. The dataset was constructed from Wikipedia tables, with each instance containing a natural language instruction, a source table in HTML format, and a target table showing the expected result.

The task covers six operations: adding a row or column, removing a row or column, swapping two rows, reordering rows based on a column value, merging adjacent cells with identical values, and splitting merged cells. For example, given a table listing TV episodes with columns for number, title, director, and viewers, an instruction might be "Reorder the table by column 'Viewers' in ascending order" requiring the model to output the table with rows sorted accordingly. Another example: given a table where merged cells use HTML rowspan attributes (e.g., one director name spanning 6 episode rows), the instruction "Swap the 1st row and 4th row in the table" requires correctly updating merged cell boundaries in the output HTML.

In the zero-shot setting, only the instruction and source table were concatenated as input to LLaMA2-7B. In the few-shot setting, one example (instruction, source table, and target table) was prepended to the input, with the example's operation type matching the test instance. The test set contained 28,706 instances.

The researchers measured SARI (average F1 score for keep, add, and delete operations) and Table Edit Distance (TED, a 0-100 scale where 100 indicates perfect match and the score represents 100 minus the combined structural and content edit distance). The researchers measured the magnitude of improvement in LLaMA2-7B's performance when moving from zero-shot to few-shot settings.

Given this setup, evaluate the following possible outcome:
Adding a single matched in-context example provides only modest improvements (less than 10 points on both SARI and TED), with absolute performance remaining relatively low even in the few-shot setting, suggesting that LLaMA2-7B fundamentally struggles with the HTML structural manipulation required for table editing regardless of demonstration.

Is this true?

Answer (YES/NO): NO